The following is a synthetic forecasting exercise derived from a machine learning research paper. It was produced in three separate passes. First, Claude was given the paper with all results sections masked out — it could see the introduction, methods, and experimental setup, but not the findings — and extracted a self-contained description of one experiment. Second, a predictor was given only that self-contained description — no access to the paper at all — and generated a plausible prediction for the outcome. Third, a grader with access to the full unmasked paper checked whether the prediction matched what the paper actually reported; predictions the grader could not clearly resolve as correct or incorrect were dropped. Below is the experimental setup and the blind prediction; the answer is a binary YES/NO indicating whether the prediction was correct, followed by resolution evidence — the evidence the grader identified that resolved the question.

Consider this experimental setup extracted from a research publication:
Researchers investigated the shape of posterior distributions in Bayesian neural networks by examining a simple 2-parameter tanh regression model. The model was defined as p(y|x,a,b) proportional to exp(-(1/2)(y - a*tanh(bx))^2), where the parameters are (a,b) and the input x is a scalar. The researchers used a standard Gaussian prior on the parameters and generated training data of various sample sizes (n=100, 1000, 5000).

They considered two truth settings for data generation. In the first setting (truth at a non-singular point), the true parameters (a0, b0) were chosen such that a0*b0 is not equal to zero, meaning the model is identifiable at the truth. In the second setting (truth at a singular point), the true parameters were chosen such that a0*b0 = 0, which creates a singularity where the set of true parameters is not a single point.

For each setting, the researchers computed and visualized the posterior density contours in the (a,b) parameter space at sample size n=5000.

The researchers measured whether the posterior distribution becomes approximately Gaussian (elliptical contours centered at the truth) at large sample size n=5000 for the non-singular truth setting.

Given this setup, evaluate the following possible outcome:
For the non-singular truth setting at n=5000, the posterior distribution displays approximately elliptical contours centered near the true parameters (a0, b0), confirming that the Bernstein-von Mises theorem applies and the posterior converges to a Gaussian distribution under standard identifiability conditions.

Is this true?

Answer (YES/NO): NO